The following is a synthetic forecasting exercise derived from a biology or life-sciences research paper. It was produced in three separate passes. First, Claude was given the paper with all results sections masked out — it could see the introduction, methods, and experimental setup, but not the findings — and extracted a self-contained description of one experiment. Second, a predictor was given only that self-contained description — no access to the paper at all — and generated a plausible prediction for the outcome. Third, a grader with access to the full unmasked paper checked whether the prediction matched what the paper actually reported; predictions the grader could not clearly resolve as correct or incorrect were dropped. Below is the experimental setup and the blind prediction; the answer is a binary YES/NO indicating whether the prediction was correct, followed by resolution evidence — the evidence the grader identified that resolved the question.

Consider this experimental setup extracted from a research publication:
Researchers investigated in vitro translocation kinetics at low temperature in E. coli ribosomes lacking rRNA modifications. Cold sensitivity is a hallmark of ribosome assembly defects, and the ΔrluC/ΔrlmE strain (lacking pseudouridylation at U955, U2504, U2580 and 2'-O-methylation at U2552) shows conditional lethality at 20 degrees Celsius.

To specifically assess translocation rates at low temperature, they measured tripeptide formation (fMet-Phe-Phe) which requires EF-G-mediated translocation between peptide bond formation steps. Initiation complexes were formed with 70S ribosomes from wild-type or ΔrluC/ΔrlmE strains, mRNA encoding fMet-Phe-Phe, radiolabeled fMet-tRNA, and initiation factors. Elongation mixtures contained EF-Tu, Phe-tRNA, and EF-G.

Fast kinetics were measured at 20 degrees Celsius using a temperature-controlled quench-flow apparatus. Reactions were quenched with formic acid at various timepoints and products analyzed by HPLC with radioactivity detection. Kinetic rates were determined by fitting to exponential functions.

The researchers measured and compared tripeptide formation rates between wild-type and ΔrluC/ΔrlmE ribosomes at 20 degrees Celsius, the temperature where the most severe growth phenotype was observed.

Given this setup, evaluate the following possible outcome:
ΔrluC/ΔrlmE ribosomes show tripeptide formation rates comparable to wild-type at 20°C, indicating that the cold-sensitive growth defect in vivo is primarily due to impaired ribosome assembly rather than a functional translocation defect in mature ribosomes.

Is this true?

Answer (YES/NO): NO